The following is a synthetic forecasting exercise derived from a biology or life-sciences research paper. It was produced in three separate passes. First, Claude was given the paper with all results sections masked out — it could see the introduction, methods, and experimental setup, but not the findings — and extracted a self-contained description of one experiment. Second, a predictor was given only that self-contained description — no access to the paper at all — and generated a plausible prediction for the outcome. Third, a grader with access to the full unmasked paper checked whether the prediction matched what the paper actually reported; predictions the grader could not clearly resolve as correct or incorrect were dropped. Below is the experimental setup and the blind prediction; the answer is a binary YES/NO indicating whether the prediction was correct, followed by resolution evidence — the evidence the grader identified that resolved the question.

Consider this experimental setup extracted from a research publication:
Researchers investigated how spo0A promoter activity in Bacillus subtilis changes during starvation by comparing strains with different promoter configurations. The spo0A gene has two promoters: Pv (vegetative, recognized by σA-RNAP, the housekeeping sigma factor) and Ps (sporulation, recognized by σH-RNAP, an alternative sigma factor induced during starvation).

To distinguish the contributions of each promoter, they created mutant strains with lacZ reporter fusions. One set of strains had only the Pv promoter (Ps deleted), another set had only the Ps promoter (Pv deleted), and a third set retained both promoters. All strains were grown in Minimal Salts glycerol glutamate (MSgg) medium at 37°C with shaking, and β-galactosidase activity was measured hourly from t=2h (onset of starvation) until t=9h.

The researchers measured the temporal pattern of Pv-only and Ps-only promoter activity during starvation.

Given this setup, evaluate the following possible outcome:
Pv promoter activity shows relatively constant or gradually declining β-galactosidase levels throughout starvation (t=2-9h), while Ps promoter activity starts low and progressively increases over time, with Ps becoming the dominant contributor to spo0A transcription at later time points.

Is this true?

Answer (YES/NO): NO